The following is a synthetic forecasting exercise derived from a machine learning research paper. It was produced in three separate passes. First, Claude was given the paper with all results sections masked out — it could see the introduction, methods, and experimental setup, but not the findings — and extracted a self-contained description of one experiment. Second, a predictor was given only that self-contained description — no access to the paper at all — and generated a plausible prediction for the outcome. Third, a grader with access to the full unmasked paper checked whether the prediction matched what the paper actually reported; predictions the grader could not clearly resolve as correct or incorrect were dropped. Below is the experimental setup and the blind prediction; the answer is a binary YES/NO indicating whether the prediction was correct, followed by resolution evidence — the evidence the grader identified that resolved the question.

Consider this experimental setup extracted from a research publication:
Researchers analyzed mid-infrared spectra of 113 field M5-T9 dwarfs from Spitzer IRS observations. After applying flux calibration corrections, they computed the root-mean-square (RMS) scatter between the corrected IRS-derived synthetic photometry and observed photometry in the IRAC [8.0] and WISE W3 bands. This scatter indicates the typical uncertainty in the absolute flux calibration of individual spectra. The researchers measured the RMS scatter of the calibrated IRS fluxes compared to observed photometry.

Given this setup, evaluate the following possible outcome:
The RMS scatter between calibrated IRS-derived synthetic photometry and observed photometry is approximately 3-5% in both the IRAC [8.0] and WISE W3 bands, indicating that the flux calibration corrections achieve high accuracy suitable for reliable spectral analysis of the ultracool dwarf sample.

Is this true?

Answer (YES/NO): NO